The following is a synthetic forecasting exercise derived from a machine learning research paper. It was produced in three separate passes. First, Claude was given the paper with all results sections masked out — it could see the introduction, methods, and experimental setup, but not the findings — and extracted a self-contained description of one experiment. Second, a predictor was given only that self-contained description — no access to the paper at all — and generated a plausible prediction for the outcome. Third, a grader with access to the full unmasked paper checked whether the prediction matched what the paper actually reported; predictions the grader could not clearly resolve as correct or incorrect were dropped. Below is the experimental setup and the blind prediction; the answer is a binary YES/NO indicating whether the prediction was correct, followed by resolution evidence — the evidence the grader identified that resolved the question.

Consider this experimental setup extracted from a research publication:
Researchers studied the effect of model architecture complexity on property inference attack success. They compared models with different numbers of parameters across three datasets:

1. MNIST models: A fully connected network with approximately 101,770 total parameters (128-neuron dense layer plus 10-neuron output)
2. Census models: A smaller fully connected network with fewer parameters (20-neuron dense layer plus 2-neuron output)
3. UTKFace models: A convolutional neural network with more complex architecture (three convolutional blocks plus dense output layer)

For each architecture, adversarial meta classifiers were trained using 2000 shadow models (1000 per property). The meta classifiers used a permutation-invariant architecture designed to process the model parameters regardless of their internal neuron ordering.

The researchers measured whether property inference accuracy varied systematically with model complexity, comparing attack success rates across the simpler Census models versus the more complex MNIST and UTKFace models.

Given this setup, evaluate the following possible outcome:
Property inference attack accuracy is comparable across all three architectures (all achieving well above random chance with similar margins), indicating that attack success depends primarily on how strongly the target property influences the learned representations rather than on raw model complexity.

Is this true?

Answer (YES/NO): YES